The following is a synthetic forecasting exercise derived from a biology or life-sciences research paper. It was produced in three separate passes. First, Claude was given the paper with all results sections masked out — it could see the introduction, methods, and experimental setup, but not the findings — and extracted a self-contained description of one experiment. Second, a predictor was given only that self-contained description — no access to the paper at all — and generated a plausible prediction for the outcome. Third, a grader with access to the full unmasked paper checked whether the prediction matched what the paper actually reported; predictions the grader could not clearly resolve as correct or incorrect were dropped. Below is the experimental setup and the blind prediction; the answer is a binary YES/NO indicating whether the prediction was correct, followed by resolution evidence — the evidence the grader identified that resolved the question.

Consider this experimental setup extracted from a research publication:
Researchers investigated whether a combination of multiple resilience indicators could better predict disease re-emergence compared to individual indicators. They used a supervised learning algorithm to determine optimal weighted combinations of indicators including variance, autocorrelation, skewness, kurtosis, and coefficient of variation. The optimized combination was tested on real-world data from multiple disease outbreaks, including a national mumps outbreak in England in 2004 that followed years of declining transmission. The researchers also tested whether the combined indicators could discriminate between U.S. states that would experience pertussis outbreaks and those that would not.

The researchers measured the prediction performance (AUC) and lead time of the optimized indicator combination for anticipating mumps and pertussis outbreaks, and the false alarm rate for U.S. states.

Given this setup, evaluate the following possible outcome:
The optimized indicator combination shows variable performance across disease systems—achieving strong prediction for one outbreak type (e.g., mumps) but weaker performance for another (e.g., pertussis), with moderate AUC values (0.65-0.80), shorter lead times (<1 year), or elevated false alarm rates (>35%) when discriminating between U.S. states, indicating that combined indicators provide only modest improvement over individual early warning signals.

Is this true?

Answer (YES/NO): NO